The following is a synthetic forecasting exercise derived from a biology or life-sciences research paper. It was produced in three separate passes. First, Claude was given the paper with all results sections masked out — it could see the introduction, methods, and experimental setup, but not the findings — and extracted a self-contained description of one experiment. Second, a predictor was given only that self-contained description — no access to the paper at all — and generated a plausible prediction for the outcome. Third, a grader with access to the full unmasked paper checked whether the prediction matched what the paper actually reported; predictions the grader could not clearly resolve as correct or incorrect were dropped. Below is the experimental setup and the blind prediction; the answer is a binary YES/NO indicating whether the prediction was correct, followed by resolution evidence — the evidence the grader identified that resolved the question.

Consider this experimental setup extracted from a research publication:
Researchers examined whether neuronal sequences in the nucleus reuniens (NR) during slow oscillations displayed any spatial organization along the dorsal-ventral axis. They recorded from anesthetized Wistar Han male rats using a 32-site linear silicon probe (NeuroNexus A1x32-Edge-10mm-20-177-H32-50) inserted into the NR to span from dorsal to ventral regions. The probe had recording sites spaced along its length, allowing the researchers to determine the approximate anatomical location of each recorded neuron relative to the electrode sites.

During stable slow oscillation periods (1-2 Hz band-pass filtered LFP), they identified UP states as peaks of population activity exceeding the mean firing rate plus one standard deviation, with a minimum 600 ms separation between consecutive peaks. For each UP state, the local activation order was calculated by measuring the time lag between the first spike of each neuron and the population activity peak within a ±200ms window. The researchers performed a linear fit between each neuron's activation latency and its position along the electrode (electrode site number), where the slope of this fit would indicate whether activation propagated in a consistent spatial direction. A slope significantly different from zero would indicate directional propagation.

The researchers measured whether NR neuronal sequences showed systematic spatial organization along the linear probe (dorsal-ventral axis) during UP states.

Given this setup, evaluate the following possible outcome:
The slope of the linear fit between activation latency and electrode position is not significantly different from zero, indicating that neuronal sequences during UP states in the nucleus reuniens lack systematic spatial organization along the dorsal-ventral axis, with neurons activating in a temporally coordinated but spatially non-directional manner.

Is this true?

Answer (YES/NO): NO